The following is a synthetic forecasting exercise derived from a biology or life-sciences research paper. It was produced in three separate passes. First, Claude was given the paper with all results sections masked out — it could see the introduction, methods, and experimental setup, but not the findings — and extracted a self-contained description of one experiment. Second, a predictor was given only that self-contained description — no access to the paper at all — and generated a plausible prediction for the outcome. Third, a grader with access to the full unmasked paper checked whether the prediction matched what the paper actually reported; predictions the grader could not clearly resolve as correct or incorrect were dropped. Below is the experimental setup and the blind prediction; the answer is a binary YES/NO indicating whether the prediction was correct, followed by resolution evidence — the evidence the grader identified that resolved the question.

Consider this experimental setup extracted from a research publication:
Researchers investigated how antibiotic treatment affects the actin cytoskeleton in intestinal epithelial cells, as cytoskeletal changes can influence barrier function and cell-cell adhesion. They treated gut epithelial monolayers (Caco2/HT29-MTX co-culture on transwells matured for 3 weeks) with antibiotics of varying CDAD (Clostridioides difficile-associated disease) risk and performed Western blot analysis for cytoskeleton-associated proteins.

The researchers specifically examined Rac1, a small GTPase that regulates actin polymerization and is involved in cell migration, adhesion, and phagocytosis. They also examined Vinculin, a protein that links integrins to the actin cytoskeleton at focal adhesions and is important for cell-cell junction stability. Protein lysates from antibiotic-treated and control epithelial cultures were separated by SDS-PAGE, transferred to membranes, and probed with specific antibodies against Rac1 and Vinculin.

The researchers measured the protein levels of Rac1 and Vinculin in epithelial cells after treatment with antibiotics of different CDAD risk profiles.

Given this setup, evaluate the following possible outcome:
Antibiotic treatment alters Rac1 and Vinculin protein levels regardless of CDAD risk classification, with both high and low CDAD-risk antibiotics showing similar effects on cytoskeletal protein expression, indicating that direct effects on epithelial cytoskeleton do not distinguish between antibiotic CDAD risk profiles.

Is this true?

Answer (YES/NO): NO